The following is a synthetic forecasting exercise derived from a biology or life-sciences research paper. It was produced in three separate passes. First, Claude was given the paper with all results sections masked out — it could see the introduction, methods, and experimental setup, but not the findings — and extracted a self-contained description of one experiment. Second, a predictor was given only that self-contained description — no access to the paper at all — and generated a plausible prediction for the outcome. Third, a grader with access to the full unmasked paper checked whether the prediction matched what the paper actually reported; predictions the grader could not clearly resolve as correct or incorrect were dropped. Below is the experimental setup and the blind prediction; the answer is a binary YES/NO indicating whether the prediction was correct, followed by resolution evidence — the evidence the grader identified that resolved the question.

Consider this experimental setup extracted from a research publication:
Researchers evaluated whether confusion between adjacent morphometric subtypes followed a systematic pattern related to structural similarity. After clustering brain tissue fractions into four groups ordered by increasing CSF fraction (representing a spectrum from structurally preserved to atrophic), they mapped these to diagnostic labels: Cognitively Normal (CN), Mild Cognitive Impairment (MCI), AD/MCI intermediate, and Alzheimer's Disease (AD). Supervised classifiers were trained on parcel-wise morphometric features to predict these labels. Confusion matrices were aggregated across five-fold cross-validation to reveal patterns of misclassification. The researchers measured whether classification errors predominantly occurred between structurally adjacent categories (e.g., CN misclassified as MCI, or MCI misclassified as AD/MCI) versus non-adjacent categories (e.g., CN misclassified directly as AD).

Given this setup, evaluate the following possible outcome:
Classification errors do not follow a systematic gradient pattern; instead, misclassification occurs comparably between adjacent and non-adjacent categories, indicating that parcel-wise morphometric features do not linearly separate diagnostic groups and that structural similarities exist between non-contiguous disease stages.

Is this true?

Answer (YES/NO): NO